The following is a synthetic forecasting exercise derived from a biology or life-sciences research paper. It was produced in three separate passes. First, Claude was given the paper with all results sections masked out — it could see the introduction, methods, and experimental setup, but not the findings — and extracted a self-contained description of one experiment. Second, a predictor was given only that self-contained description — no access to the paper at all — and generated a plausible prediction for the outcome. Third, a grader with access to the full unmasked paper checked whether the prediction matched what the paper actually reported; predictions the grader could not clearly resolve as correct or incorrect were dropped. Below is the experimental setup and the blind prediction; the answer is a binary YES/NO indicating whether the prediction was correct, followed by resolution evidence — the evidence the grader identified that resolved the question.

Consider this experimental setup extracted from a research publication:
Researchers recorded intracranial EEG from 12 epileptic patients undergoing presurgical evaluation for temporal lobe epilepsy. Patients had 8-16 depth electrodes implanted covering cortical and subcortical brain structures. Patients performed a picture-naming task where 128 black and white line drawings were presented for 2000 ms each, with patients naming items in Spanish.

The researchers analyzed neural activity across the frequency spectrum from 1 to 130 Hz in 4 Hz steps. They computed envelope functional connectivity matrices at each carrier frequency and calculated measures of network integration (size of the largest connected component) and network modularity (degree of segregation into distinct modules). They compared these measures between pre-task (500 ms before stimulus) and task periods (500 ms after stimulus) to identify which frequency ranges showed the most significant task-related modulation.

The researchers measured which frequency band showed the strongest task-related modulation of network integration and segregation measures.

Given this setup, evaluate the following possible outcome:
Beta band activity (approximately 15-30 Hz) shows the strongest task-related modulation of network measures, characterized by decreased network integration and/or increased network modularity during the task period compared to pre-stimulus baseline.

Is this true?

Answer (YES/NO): NO